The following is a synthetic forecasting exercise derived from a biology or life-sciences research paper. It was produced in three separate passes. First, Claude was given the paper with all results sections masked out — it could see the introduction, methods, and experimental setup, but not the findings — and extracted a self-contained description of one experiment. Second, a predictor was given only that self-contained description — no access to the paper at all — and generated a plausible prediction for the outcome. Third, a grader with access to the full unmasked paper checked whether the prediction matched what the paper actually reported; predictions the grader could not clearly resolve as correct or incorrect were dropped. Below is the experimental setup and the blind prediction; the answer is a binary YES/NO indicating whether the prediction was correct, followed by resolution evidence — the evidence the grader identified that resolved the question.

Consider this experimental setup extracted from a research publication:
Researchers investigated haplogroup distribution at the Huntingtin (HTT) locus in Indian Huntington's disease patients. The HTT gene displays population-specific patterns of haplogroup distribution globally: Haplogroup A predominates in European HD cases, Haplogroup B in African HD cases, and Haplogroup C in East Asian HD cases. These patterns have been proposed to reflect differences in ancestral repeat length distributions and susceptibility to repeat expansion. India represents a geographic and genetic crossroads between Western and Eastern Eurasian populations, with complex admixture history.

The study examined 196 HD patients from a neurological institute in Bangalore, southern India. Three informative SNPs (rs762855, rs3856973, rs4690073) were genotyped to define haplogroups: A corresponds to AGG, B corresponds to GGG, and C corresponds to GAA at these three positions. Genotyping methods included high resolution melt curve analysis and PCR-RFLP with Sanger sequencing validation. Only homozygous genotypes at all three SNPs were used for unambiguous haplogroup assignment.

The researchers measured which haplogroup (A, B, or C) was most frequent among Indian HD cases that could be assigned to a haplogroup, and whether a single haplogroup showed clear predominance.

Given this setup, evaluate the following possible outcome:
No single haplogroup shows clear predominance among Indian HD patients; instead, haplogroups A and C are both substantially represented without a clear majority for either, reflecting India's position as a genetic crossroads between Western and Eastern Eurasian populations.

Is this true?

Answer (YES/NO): NO